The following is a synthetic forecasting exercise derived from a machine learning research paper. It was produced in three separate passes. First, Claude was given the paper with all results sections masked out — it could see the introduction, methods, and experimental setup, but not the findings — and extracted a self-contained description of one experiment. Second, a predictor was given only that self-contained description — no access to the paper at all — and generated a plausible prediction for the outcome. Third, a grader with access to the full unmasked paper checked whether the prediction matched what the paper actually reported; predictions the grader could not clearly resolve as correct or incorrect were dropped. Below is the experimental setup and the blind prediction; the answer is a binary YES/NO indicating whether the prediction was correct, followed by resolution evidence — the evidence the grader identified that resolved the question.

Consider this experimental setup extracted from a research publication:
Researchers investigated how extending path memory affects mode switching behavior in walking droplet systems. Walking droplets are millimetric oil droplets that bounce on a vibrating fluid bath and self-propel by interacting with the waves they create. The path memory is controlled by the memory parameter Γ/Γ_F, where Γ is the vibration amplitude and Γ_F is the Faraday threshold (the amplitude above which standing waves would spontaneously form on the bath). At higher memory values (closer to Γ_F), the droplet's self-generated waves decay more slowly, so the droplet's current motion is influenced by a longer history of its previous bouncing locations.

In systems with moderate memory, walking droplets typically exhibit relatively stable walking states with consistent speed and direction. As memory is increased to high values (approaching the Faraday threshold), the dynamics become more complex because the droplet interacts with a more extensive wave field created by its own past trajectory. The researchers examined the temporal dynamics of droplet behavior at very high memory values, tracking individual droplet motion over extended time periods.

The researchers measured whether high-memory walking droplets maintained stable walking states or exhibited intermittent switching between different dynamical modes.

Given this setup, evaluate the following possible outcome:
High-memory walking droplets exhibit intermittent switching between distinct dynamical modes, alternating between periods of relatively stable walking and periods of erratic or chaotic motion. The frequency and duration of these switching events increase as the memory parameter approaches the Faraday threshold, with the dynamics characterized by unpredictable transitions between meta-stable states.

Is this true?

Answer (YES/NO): YES